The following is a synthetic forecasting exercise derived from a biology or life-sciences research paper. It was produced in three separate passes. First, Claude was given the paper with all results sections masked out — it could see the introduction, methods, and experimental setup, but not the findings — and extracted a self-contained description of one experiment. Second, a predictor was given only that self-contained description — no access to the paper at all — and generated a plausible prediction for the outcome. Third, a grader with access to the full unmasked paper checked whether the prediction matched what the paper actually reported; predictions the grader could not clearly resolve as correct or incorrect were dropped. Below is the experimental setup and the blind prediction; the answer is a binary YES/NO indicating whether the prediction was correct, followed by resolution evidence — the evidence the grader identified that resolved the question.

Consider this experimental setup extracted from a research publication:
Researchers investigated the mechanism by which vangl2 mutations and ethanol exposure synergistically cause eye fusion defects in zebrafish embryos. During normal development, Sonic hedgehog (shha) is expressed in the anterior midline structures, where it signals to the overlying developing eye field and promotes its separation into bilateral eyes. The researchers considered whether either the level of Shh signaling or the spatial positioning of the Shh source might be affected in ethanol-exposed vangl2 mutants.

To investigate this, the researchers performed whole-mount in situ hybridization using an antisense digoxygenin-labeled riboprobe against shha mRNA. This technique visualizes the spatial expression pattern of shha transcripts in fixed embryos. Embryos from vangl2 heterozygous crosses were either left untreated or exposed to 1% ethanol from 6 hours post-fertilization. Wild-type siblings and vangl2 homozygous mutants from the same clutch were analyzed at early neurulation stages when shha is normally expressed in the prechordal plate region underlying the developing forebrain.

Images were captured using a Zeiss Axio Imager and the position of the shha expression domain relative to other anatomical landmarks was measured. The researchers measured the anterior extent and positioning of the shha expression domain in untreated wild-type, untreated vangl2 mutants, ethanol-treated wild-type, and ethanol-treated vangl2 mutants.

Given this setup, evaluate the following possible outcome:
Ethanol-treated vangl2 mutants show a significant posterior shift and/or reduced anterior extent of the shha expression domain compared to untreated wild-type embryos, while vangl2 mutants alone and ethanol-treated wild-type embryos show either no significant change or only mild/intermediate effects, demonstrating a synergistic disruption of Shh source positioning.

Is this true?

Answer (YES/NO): YES